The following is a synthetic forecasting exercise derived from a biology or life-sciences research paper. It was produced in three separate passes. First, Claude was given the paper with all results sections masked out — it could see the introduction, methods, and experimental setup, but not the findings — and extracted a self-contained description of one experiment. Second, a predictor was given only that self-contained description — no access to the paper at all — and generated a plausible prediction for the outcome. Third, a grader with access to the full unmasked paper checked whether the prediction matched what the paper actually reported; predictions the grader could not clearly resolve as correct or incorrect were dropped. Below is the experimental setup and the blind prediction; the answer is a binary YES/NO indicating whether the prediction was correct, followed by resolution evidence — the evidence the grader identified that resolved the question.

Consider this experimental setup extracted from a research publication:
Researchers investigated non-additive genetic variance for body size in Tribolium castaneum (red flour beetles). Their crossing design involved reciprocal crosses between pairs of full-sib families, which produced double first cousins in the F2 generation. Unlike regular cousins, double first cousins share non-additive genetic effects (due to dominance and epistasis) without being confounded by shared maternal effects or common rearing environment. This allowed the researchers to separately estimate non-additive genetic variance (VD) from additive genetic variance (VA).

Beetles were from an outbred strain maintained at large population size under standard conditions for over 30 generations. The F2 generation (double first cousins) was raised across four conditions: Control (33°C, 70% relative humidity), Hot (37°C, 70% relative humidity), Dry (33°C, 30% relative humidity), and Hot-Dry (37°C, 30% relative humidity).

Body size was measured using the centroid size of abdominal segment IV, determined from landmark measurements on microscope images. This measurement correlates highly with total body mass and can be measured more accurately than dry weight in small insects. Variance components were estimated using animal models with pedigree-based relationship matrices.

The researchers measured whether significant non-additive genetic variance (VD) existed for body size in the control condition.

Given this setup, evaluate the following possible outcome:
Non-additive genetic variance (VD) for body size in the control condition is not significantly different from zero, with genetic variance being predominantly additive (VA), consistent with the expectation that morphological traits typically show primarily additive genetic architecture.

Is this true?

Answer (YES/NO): YES